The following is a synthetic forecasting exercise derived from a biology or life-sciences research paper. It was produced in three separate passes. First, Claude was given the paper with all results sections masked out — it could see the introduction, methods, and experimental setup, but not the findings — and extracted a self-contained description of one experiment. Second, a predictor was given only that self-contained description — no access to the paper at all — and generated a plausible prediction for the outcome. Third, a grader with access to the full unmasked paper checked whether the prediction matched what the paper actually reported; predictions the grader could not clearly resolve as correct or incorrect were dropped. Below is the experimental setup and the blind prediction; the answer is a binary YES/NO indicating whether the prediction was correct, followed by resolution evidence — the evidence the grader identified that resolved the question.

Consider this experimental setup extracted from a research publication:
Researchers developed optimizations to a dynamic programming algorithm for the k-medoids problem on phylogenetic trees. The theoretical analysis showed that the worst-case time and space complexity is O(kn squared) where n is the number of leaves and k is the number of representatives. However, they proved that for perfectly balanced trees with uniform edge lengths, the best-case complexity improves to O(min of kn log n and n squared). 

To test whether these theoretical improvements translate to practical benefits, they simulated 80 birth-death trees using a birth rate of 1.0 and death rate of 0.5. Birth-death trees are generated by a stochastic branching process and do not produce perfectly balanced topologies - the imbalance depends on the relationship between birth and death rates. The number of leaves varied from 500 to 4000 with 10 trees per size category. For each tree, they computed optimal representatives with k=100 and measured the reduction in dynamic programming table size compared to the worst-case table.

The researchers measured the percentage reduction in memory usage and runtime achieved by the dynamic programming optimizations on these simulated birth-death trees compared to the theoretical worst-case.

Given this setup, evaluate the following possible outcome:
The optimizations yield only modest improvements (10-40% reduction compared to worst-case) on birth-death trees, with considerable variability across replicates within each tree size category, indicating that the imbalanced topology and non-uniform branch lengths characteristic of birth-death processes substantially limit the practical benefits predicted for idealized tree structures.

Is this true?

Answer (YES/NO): NO